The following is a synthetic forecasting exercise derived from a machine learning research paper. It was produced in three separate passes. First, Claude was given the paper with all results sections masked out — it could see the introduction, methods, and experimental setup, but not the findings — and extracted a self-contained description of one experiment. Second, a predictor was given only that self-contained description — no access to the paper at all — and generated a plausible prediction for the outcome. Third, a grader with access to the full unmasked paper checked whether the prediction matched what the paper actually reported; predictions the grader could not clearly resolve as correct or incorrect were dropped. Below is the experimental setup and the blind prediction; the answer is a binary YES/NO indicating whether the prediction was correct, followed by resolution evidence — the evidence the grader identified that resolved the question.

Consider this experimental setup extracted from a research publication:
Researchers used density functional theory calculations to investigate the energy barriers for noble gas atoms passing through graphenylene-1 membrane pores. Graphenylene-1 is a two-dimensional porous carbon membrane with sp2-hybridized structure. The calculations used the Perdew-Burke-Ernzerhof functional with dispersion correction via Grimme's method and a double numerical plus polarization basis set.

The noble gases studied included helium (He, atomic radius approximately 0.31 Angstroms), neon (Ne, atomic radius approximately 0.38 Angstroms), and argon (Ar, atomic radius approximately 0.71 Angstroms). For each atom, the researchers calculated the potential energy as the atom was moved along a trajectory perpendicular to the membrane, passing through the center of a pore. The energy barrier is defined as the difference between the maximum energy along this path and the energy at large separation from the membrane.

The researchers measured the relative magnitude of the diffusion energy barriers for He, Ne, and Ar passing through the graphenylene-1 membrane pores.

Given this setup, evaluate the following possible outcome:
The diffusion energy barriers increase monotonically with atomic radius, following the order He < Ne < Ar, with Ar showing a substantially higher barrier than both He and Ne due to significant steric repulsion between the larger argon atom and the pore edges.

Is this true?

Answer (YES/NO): YES